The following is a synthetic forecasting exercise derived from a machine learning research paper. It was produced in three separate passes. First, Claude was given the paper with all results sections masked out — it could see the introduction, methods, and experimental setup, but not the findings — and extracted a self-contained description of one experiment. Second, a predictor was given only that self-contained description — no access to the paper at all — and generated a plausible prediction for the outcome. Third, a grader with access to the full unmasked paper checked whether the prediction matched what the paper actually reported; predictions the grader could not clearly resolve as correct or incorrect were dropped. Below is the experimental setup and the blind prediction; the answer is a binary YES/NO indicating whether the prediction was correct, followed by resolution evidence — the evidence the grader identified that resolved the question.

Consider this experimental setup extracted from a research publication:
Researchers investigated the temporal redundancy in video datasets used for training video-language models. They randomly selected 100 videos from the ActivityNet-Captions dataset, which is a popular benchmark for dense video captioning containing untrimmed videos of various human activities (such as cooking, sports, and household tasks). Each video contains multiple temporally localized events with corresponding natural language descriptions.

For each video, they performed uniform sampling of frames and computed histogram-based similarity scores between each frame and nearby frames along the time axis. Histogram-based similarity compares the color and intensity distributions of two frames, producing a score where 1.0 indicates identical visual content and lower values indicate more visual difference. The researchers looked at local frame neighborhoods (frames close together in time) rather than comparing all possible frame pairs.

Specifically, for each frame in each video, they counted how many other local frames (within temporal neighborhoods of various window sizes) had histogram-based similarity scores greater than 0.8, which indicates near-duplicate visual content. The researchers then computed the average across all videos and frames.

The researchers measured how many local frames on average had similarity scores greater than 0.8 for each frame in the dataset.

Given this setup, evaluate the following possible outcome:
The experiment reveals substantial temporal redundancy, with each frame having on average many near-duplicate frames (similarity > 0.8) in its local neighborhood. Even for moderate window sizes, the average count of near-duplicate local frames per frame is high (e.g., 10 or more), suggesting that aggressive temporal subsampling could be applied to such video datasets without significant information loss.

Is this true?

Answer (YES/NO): YES